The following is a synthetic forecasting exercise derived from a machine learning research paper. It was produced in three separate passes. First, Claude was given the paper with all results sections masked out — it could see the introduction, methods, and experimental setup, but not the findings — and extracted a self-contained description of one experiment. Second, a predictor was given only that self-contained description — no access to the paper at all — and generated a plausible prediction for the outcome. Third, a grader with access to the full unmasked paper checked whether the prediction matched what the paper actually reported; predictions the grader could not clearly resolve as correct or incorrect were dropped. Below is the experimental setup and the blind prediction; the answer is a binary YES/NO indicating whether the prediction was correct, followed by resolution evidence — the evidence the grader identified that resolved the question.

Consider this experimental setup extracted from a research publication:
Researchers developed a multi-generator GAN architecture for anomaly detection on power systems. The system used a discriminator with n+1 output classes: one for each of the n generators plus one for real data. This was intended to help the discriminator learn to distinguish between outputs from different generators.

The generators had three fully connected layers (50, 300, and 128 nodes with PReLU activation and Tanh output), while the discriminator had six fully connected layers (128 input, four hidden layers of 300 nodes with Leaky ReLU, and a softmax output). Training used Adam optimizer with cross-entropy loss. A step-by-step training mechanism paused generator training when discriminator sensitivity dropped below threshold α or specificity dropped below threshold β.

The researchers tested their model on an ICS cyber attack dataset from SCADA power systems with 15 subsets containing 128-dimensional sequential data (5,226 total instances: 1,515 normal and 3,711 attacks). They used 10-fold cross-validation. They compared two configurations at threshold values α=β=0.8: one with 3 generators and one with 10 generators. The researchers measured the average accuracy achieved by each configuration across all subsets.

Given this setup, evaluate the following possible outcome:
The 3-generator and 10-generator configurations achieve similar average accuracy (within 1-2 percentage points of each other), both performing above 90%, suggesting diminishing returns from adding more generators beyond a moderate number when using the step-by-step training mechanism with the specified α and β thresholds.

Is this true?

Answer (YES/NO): NO